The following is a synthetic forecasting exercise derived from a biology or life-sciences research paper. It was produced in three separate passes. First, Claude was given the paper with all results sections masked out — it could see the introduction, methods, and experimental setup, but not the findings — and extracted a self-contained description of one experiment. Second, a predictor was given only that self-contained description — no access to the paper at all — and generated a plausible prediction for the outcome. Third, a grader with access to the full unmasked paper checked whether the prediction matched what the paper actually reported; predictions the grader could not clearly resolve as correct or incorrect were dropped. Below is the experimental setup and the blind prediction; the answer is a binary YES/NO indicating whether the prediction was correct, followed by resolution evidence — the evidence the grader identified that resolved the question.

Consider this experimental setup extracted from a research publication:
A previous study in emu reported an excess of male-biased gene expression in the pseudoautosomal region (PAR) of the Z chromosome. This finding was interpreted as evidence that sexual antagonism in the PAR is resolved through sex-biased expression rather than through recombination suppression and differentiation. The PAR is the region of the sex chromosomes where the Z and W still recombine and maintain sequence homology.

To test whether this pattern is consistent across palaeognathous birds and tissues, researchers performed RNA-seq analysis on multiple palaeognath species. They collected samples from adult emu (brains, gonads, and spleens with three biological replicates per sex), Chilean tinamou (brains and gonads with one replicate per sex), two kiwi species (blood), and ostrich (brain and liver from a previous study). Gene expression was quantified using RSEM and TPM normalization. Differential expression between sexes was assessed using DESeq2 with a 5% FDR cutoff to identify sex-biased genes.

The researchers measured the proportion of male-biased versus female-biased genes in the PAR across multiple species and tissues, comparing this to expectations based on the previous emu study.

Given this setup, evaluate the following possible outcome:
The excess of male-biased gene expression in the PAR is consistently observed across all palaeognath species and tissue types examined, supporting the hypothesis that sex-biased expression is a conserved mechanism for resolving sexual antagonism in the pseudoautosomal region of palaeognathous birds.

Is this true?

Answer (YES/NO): NO